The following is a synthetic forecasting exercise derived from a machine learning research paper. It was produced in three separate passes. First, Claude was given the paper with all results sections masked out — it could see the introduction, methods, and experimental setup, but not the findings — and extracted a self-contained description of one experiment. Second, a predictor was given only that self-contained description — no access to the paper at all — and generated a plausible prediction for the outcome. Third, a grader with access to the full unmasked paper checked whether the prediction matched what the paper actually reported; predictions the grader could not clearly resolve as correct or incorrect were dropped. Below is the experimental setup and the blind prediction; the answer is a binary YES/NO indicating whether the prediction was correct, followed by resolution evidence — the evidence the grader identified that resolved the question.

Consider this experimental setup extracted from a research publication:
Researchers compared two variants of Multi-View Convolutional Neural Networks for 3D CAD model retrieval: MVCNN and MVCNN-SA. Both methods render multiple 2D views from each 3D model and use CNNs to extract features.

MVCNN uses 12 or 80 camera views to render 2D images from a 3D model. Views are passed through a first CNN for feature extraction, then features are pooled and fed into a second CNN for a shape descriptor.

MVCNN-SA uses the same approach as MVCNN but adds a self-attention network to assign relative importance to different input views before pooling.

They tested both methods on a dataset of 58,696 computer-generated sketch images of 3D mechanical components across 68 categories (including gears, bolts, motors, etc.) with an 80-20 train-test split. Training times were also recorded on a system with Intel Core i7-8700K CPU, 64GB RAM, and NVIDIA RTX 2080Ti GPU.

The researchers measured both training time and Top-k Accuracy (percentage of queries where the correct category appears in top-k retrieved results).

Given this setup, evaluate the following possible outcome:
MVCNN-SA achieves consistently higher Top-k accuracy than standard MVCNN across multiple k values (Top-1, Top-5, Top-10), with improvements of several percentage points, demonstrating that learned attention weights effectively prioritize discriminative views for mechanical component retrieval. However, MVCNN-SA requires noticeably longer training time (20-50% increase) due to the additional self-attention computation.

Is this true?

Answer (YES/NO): NO